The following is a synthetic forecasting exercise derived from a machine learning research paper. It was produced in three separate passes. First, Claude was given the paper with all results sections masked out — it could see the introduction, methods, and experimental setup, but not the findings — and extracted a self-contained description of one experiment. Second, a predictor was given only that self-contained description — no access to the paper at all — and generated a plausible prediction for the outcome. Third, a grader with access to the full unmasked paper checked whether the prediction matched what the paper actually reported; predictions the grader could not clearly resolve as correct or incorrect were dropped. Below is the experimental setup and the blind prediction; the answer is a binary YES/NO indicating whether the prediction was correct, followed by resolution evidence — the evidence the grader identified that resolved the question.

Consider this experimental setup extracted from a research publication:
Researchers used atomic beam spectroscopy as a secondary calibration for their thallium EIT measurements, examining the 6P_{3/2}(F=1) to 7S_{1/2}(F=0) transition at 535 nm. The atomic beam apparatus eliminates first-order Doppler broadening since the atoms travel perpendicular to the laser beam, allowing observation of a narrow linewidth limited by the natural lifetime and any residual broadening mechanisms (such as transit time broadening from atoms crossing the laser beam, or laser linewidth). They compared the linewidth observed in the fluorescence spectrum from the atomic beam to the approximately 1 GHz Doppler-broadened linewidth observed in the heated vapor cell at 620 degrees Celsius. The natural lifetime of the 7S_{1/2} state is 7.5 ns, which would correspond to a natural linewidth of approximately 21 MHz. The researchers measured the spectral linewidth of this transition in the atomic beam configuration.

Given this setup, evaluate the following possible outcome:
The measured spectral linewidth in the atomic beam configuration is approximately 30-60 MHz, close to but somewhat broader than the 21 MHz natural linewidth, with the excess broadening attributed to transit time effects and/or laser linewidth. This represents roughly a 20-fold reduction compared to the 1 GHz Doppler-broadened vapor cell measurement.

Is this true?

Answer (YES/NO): NO